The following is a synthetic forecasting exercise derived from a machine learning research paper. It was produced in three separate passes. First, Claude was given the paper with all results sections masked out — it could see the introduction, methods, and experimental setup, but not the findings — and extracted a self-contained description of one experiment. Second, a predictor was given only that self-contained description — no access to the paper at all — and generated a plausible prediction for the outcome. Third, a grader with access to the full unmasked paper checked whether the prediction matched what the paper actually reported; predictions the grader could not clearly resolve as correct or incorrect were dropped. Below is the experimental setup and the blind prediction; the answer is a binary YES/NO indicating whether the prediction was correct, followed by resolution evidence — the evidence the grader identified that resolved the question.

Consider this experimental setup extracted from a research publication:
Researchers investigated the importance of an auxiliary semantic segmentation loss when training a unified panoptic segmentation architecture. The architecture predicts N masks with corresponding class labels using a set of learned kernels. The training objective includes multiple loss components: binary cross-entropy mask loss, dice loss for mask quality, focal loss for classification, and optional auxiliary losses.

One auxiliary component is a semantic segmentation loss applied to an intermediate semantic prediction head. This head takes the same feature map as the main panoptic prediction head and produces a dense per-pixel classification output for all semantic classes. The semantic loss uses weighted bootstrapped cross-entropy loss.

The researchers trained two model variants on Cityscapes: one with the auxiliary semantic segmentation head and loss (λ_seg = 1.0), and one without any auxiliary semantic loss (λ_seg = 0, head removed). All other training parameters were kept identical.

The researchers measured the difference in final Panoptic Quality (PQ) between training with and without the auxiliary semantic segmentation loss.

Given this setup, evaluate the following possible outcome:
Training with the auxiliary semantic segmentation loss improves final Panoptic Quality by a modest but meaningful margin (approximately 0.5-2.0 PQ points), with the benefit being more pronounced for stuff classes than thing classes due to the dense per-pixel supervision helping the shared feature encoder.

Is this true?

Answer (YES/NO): NO